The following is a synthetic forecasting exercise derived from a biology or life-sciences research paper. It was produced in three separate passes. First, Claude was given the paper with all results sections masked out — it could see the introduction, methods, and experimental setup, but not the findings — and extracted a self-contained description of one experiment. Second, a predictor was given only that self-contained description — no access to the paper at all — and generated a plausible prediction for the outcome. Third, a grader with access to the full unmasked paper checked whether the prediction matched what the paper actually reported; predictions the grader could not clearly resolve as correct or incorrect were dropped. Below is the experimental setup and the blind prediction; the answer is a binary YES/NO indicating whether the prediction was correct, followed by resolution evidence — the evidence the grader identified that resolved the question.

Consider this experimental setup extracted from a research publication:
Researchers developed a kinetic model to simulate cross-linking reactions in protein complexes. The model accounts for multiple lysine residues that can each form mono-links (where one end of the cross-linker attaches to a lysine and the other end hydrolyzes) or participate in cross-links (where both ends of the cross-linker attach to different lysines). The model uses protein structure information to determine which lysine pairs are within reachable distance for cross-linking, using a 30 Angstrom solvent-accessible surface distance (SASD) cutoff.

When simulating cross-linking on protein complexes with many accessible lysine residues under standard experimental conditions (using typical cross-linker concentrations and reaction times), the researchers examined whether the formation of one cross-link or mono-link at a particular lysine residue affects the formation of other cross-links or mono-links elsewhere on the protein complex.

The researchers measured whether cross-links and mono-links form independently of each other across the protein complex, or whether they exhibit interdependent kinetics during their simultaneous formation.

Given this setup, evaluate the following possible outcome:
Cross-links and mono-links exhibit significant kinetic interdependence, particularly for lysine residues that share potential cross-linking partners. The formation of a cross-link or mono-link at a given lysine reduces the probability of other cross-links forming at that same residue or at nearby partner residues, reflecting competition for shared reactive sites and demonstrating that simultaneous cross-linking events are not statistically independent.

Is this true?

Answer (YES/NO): YES